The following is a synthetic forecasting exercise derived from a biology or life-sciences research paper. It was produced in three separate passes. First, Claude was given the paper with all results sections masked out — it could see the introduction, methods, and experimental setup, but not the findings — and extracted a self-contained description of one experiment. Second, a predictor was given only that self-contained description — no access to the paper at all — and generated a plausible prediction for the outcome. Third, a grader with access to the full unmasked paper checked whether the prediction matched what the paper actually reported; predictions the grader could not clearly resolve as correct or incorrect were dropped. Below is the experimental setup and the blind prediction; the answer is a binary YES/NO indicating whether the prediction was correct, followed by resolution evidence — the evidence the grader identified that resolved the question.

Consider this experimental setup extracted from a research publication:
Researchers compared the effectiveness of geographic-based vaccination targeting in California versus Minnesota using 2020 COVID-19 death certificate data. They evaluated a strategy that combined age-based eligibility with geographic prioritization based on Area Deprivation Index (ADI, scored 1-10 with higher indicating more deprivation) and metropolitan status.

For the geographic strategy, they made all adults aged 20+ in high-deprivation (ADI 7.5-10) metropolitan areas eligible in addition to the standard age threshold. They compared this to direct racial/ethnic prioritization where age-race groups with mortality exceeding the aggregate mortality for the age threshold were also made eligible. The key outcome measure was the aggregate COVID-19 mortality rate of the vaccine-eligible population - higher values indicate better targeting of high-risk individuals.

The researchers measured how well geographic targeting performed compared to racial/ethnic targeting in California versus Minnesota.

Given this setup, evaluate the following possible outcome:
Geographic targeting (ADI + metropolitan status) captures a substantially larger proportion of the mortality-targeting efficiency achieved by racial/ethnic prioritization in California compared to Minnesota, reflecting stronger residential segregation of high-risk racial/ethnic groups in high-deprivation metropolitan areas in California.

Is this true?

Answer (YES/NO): YES